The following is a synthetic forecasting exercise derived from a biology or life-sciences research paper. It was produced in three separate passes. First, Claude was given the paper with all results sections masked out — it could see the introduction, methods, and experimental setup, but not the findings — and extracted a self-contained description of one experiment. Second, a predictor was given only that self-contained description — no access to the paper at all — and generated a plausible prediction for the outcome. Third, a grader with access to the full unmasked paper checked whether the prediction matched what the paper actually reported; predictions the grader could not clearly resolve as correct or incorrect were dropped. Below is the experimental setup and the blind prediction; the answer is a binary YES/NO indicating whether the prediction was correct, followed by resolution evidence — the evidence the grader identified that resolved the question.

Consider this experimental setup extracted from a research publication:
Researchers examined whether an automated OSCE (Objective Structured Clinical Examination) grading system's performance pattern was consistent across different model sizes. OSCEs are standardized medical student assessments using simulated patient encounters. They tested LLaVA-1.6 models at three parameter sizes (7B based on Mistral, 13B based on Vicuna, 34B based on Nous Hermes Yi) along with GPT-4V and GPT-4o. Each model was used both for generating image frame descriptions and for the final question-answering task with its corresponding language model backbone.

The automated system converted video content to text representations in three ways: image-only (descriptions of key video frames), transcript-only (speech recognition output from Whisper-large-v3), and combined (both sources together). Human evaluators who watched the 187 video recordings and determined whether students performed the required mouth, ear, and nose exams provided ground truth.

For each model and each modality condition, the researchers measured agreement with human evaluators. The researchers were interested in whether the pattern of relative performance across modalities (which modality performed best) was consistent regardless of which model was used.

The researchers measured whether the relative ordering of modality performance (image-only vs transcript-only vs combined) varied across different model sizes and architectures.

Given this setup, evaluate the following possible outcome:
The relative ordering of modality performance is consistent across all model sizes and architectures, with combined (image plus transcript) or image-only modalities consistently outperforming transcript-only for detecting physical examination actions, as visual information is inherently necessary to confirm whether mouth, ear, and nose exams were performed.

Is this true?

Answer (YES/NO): NO